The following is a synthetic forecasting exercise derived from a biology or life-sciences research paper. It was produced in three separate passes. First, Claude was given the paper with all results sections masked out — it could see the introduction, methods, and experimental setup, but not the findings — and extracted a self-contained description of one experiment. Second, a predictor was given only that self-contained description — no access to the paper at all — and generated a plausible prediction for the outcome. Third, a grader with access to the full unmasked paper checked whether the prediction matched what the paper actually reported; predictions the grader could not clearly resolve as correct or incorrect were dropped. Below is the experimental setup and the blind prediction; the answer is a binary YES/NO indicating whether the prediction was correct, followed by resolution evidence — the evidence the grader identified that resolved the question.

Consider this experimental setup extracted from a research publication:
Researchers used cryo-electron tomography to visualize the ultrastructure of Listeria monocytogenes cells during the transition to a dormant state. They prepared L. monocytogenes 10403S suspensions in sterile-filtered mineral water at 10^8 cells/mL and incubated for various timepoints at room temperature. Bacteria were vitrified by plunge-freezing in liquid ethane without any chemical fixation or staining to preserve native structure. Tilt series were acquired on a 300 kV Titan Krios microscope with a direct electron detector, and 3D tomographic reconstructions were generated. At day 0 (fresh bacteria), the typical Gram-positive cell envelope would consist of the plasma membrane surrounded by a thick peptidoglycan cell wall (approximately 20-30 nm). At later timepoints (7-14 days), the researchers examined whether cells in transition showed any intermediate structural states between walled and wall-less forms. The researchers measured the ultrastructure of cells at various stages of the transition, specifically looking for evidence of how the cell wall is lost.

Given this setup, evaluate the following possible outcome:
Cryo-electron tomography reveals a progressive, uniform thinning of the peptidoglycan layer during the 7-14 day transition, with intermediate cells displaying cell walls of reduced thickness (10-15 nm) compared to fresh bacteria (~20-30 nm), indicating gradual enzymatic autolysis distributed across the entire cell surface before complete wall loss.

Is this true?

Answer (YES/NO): NO